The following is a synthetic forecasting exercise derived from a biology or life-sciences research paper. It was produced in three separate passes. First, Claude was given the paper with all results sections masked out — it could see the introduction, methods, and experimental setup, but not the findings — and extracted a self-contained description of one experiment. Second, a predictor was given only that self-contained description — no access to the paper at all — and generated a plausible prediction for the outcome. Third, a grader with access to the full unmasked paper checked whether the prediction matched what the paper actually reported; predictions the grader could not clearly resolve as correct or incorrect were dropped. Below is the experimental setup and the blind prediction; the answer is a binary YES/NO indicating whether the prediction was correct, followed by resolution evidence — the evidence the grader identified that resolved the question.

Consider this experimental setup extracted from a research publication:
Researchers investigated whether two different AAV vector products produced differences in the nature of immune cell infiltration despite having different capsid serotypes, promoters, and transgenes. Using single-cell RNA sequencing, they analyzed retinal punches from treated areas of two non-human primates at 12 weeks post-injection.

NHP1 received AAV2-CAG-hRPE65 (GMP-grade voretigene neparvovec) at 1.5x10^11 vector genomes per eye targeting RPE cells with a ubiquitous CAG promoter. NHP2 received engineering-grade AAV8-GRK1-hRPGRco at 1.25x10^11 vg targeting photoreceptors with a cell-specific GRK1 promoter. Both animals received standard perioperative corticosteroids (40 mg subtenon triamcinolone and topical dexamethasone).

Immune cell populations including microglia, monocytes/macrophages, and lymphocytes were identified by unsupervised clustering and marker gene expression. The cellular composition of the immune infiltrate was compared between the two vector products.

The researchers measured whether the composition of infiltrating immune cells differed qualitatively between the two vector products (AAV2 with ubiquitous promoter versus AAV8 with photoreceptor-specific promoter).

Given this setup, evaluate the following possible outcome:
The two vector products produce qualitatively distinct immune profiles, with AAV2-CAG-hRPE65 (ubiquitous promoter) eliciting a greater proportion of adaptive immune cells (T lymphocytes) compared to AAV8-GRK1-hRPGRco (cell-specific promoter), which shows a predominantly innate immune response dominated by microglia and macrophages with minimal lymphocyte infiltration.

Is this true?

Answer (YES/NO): NO